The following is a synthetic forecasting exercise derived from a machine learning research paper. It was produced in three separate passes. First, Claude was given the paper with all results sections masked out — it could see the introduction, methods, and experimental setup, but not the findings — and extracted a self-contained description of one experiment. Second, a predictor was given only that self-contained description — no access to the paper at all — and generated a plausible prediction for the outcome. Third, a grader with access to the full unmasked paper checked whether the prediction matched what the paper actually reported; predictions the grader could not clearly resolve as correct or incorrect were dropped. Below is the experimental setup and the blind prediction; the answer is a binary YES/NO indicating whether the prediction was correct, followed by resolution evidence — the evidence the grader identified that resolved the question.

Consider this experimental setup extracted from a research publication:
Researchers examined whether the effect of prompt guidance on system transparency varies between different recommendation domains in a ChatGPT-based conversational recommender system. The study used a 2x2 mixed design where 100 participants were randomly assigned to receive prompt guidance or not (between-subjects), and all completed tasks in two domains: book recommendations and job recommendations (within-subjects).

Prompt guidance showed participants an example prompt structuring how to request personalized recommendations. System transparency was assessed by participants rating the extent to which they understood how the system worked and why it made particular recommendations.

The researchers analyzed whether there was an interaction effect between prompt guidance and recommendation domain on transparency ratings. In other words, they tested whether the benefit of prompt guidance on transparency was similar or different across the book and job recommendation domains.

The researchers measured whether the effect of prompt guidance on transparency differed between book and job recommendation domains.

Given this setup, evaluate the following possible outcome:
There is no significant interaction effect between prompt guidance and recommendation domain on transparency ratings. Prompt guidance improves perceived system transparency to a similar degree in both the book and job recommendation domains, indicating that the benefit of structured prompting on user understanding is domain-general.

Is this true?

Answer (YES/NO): YES